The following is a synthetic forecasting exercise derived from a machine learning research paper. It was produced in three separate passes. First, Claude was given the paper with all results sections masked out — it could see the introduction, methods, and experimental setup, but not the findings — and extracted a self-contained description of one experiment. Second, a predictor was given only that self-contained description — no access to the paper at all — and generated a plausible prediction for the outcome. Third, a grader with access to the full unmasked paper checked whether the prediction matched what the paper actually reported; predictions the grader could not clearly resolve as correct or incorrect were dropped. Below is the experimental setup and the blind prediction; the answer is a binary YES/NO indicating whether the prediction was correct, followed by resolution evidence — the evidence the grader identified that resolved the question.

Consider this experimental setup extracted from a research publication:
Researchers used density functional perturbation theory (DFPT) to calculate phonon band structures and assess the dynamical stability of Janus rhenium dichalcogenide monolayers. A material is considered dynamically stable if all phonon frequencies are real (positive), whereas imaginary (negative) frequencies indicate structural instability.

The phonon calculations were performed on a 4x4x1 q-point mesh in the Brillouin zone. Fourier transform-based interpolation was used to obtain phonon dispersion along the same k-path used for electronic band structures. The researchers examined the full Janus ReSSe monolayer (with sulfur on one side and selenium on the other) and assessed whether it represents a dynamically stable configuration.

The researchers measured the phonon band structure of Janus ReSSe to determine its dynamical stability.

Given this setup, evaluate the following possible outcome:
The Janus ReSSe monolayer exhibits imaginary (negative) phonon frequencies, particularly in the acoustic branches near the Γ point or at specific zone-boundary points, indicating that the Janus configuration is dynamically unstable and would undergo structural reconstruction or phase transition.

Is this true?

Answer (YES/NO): NO